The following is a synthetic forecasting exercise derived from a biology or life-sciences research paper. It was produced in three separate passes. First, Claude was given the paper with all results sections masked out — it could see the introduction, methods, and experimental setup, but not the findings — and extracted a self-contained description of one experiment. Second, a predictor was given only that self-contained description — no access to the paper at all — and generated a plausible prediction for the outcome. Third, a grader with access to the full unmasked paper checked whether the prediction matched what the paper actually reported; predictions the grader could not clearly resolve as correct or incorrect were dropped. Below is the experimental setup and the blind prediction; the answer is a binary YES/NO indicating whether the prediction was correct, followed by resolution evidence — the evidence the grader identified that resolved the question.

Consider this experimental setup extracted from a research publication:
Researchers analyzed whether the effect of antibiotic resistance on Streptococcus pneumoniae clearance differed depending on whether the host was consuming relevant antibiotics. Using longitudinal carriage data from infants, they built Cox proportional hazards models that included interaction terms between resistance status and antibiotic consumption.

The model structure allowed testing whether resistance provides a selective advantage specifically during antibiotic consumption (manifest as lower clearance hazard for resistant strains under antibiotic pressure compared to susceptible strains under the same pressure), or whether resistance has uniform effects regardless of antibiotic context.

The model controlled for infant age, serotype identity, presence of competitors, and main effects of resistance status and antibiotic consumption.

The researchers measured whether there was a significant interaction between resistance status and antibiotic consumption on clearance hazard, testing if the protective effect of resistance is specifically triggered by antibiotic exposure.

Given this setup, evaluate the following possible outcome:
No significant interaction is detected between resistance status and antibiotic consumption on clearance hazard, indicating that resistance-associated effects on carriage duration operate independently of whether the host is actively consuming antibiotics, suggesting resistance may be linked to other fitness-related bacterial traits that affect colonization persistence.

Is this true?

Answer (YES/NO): NO